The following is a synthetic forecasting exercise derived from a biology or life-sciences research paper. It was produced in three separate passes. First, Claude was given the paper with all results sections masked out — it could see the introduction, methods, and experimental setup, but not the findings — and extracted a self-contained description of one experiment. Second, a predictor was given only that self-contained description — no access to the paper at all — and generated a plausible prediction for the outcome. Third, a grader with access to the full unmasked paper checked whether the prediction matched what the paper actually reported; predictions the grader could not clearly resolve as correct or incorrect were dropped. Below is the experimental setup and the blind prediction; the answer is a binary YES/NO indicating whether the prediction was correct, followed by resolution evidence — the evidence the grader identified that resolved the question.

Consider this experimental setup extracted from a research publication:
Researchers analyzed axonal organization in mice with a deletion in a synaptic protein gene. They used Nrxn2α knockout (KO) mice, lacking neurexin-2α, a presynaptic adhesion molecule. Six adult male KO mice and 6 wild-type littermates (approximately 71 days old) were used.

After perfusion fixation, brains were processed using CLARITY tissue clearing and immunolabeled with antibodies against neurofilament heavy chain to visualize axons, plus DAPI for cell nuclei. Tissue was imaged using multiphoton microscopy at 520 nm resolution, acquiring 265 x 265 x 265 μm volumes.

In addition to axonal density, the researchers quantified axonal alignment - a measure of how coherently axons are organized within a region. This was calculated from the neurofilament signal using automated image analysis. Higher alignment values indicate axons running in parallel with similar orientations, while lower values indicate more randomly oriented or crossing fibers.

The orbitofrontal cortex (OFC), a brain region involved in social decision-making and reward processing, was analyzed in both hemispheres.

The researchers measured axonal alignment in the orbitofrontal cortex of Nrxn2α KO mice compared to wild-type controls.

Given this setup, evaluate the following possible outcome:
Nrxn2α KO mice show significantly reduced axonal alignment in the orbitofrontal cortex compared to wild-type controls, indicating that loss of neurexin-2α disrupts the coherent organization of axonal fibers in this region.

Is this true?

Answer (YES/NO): NO